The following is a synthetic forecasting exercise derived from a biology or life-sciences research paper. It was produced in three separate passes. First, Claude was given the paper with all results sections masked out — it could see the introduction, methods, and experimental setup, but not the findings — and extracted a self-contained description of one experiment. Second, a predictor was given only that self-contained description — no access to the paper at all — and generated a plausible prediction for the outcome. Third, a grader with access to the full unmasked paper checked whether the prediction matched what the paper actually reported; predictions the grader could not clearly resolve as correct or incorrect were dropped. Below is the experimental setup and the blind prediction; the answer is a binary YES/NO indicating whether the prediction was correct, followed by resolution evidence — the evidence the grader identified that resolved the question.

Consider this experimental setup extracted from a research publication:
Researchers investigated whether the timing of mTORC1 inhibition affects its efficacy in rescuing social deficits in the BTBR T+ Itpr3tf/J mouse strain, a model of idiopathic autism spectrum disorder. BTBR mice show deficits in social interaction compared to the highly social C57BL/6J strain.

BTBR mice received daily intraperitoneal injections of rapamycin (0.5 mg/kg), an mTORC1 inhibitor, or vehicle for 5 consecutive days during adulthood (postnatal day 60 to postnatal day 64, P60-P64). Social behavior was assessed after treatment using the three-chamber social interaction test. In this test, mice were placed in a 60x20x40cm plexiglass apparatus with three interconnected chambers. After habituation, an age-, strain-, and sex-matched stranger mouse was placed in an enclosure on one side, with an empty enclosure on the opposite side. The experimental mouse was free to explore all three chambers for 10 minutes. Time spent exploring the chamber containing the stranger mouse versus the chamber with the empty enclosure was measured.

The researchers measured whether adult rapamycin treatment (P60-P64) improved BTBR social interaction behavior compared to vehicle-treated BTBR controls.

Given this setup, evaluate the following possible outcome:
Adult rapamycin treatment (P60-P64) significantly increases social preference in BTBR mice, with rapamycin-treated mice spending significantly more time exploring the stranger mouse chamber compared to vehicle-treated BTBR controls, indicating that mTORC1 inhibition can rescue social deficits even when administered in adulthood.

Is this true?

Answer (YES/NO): NO